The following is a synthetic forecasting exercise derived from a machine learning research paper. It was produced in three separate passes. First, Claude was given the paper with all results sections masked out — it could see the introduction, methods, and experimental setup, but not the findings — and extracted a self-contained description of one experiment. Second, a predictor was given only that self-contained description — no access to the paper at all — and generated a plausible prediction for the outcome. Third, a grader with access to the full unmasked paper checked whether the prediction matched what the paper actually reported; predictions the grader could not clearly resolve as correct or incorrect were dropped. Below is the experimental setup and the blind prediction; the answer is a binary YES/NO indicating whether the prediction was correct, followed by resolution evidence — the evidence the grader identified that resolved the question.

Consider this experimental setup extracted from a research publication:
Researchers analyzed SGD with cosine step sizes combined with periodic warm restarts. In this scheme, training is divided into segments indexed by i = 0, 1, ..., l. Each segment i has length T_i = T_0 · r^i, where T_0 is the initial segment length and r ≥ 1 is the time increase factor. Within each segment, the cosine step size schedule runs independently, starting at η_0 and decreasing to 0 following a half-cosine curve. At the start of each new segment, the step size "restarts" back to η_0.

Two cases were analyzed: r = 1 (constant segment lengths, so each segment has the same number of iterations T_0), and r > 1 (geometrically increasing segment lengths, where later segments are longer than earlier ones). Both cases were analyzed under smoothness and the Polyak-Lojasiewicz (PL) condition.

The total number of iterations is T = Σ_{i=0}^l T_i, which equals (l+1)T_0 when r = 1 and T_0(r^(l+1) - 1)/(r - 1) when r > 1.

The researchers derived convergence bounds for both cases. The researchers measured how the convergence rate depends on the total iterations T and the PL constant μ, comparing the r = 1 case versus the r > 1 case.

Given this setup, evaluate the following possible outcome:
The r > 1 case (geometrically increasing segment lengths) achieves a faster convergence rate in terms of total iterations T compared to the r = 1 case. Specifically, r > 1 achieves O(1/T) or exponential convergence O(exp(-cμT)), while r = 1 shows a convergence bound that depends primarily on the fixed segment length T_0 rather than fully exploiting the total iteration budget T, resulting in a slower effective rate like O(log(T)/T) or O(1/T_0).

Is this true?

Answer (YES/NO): NO